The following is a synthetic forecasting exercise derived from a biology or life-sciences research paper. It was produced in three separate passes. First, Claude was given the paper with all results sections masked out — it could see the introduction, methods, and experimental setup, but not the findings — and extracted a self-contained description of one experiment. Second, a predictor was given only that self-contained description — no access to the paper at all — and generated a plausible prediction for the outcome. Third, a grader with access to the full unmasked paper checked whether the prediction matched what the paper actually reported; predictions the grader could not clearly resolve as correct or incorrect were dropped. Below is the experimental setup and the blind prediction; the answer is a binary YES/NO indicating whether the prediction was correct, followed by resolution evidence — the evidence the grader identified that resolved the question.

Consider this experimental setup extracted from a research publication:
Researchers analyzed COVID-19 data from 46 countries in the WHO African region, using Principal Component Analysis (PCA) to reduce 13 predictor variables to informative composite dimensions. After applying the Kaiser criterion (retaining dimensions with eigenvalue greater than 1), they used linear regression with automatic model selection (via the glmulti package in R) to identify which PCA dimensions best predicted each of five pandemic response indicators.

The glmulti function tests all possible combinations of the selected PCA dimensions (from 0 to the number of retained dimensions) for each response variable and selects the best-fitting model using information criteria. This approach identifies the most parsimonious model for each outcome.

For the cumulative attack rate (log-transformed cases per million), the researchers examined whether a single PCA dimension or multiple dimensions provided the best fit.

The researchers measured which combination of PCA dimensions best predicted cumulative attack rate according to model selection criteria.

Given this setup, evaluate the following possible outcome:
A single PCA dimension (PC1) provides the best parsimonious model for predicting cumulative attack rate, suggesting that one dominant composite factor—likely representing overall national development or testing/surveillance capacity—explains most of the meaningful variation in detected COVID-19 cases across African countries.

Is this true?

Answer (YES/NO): YES